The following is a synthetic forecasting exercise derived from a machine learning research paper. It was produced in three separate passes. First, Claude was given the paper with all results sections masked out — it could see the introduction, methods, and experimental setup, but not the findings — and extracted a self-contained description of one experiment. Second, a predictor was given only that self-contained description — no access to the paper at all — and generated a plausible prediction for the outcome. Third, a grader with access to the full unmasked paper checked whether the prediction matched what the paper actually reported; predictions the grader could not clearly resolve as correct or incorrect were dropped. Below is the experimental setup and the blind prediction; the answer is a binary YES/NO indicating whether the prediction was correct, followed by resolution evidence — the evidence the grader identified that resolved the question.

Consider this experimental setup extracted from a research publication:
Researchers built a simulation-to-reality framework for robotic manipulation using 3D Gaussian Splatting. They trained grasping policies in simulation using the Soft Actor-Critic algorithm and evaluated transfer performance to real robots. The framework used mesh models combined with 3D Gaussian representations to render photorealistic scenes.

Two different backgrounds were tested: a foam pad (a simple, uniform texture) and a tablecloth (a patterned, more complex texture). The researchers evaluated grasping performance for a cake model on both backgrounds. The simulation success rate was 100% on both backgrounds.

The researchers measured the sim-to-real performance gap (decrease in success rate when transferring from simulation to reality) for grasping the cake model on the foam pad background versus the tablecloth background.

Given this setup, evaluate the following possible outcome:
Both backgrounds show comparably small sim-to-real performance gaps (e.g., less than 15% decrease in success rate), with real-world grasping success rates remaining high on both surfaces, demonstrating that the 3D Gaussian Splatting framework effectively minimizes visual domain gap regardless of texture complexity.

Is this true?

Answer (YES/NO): NO